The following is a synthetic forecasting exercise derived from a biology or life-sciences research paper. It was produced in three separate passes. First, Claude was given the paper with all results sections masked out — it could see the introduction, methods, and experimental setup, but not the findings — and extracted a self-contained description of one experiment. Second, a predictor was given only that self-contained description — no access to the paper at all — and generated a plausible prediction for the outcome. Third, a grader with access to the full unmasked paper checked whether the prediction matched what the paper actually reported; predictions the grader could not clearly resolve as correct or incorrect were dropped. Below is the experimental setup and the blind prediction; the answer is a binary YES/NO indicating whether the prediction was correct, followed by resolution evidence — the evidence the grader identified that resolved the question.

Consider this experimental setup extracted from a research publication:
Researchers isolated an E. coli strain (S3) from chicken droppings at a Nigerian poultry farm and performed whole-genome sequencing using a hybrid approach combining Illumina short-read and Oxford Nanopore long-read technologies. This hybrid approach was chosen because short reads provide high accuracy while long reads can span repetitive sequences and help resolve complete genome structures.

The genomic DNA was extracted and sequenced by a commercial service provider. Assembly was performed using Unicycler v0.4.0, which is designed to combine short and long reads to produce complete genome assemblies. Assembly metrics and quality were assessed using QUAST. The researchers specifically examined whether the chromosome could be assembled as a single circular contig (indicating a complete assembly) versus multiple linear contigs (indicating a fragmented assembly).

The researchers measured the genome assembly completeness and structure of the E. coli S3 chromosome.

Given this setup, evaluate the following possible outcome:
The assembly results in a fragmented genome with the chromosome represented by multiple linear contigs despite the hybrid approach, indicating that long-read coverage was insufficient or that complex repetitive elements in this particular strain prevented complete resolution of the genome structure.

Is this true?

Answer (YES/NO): NO